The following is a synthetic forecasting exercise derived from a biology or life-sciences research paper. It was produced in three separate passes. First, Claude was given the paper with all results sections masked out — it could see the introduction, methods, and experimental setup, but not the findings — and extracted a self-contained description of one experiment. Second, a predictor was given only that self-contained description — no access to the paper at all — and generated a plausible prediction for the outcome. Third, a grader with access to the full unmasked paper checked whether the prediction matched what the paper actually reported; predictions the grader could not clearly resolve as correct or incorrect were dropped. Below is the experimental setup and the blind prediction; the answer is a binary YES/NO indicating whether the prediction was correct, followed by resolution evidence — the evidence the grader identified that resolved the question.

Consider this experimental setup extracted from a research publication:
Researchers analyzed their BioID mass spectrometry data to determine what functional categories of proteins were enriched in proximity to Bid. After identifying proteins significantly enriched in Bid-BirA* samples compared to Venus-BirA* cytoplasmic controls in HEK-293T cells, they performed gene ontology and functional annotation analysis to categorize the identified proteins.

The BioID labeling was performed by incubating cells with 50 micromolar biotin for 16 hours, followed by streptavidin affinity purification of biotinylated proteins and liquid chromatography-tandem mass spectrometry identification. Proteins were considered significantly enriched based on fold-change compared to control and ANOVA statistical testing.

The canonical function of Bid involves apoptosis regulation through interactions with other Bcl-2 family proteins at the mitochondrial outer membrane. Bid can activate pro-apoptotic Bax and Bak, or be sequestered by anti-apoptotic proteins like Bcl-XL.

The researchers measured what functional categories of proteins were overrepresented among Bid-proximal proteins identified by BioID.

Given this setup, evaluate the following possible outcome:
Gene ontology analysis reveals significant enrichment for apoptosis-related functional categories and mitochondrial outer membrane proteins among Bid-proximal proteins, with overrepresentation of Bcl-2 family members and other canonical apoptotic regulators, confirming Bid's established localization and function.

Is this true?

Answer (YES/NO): NO